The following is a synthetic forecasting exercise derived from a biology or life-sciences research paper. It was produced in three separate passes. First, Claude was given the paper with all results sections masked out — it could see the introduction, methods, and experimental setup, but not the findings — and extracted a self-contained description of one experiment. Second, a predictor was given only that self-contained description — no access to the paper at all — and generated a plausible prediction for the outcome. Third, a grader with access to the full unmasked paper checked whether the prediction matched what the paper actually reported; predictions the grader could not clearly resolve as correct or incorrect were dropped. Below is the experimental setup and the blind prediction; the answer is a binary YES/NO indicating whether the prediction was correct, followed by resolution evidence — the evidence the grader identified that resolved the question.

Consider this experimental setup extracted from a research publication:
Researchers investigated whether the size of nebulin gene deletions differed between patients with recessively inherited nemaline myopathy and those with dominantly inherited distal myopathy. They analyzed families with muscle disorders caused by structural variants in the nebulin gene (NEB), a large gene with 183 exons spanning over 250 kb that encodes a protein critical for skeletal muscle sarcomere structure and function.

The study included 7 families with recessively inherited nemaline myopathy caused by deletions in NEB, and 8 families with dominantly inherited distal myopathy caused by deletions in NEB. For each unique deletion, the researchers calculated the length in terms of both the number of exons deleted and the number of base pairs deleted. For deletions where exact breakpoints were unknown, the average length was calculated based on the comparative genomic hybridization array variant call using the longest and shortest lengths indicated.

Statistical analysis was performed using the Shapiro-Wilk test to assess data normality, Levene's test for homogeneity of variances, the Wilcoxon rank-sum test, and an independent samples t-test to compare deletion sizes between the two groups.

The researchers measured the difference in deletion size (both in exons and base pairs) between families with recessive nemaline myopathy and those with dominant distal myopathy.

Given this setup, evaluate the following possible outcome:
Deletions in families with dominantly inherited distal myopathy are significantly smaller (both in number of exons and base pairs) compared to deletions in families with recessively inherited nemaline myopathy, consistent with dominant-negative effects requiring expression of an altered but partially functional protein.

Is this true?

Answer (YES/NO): NO